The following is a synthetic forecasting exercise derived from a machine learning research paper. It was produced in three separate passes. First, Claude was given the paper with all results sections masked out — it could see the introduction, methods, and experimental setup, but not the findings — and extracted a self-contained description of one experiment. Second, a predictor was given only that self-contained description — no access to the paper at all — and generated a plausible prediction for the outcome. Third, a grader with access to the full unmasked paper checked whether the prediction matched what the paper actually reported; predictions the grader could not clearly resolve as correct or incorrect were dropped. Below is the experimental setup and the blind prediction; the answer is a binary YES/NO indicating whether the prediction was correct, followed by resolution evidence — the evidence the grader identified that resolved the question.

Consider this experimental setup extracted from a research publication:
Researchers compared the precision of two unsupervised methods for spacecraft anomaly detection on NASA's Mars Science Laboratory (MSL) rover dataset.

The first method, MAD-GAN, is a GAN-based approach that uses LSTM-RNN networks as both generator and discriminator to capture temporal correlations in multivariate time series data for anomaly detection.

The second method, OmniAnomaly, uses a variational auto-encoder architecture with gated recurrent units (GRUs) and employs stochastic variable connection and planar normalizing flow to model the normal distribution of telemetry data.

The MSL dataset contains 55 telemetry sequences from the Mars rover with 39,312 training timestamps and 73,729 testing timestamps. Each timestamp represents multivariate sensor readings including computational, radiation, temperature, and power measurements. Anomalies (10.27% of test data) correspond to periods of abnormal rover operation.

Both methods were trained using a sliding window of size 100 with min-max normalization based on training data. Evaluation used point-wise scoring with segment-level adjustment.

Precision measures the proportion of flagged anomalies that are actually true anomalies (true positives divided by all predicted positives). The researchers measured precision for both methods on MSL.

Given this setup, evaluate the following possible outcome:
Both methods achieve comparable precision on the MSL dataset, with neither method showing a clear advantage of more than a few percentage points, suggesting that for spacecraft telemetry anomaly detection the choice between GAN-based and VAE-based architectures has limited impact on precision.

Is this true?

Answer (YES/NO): NO